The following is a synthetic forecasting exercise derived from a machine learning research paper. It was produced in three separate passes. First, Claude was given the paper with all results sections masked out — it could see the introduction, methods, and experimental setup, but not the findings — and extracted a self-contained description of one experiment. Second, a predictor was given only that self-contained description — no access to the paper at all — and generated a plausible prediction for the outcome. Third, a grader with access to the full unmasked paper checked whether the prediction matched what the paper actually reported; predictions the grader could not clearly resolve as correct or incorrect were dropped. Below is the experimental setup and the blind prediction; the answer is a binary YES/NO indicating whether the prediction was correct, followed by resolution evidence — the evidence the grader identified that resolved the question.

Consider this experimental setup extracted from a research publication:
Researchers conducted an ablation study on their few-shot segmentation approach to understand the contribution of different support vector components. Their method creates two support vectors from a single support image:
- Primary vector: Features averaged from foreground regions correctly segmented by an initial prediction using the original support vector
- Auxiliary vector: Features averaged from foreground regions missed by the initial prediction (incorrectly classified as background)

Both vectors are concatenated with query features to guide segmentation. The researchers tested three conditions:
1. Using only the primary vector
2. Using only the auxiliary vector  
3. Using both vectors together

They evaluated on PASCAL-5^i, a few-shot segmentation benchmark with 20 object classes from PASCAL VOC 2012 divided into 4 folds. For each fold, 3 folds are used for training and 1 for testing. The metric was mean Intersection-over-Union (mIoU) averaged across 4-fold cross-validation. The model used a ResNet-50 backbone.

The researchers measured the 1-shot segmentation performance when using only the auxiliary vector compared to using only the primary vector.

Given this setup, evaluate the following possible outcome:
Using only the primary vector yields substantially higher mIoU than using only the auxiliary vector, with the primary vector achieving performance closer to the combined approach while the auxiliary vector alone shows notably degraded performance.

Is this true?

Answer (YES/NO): YES